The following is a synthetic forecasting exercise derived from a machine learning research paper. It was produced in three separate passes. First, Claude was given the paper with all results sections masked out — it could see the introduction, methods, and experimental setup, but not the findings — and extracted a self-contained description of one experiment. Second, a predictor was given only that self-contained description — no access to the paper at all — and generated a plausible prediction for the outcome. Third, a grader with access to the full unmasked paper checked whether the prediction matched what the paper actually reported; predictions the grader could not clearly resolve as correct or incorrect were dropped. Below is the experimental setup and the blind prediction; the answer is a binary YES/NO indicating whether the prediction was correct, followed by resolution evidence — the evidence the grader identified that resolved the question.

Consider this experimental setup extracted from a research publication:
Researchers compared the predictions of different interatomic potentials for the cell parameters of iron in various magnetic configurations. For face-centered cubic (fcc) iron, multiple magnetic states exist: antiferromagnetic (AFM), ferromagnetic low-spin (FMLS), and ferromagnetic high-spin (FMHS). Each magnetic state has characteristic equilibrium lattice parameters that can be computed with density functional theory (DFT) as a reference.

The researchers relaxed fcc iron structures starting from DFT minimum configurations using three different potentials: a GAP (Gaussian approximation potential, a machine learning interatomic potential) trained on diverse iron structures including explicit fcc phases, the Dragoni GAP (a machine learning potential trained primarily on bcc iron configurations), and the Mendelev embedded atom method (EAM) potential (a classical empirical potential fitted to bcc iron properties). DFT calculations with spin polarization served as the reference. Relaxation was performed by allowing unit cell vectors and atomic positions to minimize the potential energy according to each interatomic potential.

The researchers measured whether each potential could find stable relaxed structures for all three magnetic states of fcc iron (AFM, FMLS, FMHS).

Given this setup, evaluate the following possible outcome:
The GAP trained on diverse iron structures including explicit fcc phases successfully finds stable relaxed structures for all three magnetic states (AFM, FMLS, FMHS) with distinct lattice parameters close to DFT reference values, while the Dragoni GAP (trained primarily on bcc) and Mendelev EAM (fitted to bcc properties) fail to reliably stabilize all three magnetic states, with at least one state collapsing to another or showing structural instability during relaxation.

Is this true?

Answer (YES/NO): NO